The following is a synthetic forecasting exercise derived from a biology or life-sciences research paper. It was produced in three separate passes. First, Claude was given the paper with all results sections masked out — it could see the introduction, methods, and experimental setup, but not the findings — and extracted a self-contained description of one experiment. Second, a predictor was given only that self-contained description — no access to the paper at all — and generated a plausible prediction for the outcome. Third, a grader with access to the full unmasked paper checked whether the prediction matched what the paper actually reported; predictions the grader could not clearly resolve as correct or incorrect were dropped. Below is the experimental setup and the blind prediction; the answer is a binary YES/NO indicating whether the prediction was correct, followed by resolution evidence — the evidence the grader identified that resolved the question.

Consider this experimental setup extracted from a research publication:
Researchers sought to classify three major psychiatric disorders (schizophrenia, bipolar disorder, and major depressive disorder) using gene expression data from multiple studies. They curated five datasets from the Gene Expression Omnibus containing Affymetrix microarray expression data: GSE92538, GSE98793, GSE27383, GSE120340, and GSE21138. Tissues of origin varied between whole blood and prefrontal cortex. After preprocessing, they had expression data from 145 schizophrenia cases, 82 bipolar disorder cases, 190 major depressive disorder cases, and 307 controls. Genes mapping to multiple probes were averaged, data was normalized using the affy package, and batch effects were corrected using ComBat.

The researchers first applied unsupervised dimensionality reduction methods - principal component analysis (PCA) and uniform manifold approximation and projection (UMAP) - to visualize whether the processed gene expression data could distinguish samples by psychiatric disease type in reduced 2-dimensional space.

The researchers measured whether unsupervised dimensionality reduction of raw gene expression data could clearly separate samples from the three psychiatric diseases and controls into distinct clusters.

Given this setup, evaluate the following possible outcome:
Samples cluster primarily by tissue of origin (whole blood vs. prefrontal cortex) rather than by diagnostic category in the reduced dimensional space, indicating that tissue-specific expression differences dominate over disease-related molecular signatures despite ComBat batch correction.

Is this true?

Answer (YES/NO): NO